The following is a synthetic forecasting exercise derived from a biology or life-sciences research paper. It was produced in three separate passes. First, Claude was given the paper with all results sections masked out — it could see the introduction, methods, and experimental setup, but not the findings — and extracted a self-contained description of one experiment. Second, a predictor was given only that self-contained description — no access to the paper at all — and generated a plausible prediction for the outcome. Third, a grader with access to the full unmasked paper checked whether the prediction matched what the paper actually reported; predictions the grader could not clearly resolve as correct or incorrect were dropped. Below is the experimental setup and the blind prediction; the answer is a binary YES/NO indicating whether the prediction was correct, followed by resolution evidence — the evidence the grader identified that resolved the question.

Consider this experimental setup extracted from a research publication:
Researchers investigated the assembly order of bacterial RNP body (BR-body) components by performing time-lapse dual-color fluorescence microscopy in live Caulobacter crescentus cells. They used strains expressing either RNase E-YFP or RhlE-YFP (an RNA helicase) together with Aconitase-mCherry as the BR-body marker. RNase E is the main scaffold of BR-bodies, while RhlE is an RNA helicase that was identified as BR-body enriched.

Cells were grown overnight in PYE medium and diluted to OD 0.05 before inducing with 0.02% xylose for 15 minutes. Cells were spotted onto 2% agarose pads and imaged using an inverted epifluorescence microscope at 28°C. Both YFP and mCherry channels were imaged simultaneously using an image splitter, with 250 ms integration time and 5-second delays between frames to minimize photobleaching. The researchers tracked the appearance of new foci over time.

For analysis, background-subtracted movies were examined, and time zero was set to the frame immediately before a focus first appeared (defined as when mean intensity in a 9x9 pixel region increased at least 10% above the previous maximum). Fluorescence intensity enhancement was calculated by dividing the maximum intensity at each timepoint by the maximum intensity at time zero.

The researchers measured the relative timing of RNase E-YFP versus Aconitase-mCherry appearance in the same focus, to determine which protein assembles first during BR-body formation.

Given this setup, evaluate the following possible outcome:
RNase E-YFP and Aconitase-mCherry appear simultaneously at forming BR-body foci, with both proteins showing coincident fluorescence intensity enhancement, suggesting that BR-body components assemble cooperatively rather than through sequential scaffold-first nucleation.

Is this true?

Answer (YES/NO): YES